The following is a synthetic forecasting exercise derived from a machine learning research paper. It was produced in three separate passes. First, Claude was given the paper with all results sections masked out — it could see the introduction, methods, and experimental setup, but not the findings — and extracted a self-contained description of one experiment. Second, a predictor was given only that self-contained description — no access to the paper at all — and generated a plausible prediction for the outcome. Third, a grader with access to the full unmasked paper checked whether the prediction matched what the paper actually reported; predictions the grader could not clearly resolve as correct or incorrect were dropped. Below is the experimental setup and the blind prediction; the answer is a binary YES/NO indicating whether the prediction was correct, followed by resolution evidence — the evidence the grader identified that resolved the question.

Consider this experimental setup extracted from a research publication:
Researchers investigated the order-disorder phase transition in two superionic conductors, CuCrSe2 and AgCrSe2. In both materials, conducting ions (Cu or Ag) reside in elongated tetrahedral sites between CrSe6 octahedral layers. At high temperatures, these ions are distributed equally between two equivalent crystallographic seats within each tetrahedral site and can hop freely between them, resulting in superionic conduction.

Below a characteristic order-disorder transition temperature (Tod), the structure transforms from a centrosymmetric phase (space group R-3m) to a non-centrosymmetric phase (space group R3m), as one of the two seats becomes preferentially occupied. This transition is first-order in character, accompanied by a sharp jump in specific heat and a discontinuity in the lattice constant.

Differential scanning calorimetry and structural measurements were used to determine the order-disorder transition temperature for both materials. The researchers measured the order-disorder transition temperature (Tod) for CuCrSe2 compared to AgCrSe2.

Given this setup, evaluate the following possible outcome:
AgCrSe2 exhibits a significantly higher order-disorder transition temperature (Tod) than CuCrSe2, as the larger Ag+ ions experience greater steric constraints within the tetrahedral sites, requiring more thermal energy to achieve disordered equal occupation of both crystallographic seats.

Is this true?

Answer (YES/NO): YES